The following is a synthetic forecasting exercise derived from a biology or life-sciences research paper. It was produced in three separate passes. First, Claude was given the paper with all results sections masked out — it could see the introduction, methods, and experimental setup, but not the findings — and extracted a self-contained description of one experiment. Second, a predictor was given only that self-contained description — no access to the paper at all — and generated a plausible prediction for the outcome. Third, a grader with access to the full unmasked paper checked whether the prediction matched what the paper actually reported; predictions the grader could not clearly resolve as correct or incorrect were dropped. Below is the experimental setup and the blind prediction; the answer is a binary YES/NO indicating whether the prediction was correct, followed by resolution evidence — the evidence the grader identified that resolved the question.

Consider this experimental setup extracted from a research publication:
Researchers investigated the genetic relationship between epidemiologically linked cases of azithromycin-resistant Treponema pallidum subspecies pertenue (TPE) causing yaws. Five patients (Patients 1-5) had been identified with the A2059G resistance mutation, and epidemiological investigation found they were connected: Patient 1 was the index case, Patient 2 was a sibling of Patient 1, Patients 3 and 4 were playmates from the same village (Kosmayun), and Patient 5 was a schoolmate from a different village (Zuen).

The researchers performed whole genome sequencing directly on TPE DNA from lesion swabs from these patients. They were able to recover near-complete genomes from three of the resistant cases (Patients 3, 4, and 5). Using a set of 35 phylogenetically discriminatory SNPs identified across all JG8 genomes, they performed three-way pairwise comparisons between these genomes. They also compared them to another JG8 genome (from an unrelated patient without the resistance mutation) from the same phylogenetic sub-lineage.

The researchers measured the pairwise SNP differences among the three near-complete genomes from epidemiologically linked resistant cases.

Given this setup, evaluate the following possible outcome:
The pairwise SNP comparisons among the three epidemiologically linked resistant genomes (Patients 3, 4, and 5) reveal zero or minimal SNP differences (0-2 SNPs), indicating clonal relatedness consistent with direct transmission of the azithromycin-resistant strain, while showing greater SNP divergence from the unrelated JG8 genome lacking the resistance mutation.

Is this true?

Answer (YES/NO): NO